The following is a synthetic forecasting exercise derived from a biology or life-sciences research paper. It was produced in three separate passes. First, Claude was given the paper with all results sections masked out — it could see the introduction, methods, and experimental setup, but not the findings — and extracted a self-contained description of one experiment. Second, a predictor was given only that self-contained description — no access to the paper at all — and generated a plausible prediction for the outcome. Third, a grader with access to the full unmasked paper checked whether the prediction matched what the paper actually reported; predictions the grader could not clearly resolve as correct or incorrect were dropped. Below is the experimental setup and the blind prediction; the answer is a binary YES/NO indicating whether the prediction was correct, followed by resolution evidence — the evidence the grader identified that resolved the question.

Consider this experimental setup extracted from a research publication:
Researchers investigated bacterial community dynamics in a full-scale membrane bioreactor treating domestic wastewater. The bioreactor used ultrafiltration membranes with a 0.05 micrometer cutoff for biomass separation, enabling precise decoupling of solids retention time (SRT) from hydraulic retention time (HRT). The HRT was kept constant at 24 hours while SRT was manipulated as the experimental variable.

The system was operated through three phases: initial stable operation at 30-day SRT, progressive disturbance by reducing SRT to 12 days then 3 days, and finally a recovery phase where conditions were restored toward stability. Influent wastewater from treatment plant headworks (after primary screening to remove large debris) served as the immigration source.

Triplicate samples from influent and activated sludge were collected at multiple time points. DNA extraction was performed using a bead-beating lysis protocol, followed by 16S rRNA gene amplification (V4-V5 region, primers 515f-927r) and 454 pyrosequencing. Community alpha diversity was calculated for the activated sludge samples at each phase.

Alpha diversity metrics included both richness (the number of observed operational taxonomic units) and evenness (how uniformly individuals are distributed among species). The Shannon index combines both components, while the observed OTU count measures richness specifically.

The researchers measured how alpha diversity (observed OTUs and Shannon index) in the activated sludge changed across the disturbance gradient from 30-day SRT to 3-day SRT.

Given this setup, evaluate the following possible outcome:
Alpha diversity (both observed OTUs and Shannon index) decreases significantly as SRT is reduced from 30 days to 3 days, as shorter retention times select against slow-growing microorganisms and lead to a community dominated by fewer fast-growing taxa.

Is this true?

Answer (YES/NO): YES